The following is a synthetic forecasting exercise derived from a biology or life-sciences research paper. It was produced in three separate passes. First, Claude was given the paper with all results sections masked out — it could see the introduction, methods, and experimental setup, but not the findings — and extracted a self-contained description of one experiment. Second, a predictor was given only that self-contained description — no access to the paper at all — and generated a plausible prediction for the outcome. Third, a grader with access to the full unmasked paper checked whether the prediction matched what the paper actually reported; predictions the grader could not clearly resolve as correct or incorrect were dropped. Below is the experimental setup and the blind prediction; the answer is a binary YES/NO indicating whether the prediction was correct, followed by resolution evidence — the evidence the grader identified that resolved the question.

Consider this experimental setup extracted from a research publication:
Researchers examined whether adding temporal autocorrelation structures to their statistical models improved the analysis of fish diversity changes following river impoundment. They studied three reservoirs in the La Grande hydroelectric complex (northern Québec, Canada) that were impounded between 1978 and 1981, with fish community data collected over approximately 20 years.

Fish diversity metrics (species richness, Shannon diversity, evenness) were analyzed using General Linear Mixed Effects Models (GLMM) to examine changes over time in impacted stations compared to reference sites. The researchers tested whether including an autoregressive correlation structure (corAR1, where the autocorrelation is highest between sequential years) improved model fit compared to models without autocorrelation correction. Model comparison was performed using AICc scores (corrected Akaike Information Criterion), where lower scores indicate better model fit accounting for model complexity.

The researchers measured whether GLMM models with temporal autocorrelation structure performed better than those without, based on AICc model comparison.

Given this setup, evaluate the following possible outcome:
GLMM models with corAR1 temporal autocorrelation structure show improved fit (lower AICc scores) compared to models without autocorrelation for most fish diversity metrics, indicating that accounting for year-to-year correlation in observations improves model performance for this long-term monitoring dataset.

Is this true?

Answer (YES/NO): NO